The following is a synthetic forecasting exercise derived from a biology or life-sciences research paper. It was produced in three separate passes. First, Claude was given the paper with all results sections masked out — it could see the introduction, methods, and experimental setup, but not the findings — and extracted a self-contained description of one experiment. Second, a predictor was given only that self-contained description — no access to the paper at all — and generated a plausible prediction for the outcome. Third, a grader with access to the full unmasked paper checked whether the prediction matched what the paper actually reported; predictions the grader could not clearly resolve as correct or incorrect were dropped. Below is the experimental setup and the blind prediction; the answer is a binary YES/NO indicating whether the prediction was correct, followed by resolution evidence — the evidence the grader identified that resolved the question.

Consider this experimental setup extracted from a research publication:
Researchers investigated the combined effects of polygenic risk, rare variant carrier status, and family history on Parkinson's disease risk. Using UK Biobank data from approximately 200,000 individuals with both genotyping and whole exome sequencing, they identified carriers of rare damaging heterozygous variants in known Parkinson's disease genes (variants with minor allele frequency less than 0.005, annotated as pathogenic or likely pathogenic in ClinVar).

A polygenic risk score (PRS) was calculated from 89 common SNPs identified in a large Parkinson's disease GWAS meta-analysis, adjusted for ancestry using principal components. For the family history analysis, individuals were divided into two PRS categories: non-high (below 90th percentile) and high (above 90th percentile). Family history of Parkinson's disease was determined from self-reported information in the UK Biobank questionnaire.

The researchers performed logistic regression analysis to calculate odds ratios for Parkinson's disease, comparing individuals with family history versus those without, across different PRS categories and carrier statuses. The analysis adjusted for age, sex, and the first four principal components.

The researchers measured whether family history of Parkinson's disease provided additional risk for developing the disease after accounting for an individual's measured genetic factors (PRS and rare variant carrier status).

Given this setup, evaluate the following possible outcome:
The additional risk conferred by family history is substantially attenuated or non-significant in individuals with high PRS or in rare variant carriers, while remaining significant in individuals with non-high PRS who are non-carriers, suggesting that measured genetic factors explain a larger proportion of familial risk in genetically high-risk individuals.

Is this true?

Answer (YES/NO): NO